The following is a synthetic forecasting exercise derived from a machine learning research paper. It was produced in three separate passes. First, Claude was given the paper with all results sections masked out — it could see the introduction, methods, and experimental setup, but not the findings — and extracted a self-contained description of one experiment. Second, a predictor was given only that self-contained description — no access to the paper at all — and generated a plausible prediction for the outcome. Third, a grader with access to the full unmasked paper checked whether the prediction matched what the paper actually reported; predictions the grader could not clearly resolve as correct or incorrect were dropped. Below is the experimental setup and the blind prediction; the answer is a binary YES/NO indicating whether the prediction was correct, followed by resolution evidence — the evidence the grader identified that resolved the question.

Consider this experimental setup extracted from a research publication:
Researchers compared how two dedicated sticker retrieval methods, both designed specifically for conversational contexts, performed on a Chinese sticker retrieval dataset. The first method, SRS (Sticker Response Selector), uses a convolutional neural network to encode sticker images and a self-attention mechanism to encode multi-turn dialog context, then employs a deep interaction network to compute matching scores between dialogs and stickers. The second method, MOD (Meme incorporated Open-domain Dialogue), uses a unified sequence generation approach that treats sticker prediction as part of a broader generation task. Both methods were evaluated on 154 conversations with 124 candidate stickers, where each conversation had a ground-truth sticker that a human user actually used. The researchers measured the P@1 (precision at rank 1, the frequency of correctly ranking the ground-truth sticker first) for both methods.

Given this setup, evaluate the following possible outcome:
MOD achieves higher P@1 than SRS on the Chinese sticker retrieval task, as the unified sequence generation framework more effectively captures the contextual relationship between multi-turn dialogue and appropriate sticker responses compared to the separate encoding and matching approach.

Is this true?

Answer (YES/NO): YES